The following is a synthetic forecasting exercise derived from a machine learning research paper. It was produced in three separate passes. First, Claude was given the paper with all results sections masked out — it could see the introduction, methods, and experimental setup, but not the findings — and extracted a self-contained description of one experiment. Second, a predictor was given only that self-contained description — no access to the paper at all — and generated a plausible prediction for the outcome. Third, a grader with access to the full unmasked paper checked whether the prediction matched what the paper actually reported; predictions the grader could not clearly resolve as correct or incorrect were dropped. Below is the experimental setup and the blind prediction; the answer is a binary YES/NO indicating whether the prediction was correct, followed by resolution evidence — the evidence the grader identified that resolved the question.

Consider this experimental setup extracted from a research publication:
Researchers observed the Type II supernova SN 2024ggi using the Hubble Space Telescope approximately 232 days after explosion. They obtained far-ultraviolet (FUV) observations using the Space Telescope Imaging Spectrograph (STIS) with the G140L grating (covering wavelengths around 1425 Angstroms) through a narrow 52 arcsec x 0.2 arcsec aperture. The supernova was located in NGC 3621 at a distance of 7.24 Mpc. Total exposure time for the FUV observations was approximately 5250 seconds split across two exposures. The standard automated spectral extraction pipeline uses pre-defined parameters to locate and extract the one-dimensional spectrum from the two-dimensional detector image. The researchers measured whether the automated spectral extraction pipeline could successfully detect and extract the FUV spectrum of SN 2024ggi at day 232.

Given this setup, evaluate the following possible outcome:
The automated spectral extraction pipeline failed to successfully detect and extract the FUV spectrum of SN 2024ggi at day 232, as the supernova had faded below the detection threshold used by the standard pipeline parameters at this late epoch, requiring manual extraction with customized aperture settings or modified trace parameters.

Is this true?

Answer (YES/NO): YES